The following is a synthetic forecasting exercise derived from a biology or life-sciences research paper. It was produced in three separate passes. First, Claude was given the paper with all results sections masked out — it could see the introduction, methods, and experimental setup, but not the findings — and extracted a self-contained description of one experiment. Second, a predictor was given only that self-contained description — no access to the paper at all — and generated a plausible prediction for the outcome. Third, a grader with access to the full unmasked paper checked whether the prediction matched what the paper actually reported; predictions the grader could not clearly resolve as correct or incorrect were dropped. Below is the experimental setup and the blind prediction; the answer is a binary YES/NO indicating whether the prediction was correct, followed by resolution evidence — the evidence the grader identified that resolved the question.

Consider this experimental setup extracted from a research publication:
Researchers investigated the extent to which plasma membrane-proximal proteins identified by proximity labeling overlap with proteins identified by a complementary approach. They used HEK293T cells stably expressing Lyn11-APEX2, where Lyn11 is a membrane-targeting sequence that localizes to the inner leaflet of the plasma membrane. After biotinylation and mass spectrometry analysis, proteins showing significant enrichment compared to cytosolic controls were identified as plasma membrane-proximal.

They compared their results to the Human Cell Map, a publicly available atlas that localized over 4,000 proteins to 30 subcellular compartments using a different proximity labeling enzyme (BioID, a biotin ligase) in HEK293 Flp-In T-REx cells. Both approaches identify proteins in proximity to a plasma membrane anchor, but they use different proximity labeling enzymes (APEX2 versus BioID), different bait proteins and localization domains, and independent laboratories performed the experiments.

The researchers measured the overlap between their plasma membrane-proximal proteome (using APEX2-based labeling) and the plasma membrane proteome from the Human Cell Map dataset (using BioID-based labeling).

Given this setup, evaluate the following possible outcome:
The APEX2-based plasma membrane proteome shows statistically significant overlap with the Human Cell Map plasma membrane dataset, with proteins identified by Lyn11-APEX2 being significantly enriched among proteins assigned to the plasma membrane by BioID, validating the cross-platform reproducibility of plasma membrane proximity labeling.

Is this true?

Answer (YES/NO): YES